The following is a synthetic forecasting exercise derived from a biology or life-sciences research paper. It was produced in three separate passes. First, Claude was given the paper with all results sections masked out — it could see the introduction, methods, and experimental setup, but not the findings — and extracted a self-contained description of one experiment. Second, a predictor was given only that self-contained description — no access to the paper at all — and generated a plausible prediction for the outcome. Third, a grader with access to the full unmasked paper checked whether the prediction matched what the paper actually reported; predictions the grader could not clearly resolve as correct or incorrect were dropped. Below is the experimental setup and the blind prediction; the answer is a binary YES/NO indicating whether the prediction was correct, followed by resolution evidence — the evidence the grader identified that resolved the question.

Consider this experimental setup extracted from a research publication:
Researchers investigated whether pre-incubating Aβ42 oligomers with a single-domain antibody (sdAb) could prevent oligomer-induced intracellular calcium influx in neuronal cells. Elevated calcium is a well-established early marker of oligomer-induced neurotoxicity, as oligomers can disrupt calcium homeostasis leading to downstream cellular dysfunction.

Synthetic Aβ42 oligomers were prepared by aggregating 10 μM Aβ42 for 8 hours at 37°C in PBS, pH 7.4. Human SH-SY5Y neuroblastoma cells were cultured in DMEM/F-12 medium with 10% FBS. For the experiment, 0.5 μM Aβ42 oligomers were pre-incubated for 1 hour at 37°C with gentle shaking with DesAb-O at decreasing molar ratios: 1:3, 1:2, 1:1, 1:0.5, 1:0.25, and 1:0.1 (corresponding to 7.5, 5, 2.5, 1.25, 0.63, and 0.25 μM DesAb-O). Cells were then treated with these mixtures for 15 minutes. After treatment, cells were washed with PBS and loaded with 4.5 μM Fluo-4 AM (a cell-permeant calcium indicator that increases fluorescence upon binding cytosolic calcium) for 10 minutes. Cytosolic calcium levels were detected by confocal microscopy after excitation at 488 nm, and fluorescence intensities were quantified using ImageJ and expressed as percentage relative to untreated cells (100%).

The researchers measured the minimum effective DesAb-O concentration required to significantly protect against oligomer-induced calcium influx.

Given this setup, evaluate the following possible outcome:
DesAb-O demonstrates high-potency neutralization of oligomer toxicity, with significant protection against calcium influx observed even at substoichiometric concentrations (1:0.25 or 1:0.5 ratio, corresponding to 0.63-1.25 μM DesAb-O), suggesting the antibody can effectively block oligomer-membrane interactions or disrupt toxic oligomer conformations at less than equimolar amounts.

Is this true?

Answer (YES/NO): NO